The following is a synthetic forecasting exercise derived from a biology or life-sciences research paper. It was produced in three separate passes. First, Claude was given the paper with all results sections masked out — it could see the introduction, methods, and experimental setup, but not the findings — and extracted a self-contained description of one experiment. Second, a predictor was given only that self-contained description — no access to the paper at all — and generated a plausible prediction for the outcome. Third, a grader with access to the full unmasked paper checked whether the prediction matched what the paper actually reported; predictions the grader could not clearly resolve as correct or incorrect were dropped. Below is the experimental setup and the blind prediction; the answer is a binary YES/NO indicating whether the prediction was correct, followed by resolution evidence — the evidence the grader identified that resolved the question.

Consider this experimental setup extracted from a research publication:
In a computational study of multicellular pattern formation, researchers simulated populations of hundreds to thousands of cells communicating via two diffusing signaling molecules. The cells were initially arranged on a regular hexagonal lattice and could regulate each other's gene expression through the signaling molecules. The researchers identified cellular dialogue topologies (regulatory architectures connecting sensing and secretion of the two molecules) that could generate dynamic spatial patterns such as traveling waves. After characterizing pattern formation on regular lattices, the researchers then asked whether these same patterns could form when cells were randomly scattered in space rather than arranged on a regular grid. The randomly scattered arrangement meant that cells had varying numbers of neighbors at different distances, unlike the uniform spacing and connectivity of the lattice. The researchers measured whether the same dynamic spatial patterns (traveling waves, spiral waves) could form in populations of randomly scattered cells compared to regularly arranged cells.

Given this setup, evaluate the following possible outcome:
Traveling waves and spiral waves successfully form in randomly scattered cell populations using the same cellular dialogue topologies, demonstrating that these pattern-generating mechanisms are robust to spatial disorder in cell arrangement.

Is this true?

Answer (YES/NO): NO